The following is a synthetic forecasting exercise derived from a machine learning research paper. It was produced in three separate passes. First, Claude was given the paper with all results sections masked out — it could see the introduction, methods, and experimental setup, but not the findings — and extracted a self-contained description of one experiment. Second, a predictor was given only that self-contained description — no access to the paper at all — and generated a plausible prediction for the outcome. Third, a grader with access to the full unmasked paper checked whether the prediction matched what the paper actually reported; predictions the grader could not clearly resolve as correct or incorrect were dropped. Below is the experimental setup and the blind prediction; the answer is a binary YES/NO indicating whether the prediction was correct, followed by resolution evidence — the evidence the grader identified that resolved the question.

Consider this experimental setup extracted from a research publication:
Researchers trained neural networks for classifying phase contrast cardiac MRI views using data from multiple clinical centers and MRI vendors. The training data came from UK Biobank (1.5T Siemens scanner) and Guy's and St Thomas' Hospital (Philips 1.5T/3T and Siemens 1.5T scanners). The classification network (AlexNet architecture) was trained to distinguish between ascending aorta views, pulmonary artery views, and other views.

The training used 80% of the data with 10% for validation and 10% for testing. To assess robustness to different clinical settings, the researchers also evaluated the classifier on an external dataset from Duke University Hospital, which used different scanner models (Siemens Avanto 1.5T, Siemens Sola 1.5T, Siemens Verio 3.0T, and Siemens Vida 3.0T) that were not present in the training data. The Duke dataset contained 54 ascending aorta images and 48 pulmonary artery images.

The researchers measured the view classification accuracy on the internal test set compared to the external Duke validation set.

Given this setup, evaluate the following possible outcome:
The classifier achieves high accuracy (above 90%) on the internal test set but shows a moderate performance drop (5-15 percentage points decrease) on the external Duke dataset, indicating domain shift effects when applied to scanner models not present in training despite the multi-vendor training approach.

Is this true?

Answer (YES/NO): YES